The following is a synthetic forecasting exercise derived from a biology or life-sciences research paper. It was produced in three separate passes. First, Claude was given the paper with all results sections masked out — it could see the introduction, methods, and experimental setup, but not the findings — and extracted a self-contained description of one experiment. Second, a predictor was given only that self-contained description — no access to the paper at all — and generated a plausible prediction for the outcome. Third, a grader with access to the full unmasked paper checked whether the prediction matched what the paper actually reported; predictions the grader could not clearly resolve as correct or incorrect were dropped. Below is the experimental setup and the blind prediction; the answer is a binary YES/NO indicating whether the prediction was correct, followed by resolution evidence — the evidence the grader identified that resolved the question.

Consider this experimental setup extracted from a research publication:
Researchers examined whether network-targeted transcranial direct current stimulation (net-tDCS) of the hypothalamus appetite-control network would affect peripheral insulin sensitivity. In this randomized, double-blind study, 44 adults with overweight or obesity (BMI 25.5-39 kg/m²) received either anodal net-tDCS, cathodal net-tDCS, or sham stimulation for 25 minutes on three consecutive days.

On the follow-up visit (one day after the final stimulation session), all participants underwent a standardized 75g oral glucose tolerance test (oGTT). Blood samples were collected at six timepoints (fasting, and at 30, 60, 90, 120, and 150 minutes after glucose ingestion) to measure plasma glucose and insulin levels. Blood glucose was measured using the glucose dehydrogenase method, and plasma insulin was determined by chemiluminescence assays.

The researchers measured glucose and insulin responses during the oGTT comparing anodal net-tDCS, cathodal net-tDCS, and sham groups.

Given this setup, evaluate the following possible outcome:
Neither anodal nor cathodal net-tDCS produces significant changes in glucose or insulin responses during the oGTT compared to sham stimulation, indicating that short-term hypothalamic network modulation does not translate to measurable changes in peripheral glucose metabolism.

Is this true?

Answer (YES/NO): YES